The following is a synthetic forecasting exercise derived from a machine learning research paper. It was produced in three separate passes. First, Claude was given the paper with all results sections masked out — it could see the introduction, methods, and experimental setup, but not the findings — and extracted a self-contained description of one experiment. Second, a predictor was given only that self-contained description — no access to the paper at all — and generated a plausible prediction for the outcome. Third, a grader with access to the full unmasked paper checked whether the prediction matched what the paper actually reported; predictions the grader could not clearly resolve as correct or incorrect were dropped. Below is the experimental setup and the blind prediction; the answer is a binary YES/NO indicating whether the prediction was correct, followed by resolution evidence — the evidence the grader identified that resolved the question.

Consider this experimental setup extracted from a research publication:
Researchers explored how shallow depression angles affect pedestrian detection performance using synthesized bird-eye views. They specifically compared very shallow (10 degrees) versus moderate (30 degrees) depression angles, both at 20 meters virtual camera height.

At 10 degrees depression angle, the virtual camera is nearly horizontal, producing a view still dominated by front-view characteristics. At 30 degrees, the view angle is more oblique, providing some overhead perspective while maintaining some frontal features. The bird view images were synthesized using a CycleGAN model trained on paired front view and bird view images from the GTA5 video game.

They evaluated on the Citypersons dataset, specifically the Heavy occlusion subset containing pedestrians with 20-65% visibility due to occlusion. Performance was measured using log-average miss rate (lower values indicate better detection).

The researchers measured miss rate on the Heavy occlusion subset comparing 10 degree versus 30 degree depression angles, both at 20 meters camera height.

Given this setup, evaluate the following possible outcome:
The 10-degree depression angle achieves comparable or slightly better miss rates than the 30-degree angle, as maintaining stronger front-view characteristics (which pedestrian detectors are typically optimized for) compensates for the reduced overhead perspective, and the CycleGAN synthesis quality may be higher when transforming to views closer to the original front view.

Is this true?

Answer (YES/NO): NO